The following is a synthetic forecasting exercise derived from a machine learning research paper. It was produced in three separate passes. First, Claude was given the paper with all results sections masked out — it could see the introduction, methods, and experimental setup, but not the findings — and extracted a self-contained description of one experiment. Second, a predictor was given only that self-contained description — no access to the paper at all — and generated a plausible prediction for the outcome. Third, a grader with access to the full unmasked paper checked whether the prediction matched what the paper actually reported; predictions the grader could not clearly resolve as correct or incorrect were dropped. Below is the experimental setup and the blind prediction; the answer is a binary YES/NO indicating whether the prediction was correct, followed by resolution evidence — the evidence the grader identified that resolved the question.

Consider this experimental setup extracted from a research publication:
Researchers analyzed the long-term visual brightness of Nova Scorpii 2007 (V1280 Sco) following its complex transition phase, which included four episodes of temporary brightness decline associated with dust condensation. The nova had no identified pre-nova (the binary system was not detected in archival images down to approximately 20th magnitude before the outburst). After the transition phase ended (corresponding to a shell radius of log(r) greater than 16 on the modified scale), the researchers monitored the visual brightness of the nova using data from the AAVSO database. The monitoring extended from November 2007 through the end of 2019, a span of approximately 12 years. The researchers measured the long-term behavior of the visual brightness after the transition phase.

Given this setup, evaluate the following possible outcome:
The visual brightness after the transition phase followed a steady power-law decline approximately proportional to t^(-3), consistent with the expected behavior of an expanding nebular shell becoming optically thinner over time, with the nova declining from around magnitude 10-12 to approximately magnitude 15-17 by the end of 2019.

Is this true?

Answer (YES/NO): NO